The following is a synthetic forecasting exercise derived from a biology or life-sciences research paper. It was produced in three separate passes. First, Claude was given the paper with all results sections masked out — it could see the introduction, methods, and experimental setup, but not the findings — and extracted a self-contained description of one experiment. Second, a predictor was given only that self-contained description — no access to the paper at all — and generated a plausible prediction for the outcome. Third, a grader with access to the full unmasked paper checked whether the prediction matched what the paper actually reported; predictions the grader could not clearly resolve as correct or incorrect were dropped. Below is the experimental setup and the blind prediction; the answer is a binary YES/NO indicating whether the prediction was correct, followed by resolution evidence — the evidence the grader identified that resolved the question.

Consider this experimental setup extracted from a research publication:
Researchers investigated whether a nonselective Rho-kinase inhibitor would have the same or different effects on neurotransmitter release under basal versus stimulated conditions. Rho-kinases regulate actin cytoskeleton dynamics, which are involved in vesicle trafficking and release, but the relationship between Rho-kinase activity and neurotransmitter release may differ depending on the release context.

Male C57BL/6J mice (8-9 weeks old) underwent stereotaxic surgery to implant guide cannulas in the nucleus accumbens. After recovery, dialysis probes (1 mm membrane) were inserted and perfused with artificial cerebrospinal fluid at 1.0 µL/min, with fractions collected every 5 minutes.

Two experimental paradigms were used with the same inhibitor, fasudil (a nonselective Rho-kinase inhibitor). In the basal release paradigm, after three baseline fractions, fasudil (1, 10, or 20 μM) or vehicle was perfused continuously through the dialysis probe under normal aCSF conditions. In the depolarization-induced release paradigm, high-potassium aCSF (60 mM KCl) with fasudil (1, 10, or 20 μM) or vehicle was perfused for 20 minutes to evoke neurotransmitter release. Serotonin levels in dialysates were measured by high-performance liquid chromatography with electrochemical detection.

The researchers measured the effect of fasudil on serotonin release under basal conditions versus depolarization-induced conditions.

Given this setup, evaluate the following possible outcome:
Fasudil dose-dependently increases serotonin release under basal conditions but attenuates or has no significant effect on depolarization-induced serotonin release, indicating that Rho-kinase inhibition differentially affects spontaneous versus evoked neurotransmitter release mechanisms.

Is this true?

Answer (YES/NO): YES